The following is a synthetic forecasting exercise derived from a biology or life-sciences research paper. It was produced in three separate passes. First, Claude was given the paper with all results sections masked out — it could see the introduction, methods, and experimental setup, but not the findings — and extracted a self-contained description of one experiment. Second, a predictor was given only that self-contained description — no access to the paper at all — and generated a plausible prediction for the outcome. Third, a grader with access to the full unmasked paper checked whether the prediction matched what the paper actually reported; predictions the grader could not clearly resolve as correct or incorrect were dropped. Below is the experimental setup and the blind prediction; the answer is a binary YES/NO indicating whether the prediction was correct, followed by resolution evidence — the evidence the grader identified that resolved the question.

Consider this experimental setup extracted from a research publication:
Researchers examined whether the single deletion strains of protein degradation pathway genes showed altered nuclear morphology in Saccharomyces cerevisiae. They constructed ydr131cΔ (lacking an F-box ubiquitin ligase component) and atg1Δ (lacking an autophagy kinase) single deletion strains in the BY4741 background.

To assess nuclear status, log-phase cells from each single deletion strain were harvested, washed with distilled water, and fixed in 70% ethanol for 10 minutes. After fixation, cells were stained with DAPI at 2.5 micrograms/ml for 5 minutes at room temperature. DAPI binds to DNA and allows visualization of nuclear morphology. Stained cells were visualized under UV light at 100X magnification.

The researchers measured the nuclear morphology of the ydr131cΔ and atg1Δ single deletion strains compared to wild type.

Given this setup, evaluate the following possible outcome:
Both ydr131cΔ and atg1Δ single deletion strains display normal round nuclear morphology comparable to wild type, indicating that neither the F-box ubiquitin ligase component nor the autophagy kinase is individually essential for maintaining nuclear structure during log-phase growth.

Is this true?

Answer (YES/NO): YES